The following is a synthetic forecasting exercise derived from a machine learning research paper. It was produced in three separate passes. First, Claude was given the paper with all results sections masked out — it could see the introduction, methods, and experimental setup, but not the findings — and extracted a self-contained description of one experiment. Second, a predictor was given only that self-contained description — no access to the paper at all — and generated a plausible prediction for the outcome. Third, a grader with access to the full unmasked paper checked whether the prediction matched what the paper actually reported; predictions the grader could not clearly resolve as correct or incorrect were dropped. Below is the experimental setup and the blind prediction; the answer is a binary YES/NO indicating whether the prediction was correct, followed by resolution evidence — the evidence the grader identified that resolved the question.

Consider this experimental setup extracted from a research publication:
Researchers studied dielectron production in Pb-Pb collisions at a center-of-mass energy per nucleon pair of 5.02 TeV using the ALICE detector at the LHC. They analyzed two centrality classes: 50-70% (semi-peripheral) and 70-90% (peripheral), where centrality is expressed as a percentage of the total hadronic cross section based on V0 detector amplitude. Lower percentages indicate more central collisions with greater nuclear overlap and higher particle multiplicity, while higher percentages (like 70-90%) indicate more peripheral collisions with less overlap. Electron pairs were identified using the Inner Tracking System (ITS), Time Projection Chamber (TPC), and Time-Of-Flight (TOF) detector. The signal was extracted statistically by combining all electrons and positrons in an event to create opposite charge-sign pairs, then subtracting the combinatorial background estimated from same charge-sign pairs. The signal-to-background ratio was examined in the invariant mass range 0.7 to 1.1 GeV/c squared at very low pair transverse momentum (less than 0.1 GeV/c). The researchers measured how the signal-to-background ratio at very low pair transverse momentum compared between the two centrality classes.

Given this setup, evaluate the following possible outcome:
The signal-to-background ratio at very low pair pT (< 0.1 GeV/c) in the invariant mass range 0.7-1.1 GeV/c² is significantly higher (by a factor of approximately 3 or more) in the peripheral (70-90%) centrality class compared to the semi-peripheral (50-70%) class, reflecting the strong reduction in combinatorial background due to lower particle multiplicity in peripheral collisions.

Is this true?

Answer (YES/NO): YES